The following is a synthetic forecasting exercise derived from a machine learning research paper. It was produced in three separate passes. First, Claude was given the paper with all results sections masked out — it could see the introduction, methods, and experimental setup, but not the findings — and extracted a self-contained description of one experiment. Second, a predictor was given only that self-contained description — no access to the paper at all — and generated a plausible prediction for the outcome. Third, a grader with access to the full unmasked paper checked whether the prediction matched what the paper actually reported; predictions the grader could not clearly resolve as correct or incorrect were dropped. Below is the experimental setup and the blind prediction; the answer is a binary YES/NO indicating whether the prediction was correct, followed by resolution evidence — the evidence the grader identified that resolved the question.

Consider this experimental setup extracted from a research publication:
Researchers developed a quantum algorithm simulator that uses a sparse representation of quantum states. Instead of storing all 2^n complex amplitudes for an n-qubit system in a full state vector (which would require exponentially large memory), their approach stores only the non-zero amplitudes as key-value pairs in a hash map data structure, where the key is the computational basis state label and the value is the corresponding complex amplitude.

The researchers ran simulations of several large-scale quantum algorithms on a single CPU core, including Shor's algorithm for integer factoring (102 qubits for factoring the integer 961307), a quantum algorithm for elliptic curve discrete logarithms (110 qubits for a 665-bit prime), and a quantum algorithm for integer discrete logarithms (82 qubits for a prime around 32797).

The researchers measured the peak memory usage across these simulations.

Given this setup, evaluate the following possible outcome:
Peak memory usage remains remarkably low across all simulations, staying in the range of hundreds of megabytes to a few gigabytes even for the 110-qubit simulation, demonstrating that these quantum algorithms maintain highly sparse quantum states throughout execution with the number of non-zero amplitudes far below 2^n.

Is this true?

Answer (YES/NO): NO